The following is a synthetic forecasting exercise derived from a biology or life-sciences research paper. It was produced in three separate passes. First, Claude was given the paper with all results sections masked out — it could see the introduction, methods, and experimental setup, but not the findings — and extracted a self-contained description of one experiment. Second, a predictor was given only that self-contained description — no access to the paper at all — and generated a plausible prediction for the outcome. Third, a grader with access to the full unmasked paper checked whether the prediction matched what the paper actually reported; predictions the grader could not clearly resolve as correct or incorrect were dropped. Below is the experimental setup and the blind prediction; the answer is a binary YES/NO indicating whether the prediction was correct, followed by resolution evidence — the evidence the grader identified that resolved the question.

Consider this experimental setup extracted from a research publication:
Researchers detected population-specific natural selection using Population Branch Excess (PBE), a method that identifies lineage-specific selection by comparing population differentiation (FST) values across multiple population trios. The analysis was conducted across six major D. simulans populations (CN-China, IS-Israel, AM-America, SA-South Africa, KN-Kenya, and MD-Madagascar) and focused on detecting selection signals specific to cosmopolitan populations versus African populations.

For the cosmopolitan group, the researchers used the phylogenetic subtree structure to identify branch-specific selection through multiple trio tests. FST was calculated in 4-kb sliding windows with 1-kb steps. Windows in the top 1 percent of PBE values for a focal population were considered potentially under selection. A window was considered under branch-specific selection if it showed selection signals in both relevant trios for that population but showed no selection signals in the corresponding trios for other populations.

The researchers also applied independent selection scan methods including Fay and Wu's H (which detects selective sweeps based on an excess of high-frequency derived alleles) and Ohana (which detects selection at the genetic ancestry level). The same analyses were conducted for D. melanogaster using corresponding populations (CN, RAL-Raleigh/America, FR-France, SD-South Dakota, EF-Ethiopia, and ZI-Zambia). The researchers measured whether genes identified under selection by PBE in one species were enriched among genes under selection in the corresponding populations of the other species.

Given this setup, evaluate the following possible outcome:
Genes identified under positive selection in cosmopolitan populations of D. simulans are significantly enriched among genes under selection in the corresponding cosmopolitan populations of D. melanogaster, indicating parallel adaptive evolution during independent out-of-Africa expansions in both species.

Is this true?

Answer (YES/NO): YES